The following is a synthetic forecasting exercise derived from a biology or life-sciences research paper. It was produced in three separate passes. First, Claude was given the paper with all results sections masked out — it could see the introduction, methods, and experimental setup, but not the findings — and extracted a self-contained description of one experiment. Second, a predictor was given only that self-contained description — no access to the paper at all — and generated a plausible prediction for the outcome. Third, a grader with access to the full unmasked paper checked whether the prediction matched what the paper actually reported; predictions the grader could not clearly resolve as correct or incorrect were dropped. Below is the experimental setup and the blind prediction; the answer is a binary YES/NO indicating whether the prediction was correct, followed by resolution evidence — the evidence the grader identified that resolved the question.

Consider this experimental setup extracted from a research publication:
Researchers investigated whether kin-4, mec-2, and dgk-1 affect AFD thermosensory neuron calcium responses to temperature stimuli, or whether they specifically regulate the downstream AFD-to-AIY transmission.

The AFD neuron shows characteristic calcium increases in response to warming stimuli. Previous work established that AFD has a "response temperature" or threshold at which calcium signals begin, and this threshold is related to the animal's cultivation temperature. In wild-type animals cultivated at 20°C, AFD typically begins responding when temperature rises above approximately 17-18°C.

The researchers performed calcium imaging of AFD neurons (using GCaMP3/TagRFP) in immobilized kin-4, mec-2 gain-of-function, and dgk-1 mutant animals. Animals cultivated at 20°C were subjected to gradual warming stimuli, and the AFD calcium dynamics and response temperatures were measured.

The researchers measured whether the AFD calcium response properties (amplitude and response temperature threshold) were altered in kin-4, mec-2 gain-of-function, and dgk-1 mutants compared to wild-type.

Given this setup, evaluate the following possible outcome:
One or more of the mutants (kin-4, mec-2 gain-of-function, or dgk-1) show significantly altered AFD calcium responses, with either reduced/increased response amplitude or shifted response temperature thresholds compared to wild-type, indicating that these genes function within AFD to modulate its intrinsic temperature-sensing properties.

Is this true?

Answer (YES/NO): NO